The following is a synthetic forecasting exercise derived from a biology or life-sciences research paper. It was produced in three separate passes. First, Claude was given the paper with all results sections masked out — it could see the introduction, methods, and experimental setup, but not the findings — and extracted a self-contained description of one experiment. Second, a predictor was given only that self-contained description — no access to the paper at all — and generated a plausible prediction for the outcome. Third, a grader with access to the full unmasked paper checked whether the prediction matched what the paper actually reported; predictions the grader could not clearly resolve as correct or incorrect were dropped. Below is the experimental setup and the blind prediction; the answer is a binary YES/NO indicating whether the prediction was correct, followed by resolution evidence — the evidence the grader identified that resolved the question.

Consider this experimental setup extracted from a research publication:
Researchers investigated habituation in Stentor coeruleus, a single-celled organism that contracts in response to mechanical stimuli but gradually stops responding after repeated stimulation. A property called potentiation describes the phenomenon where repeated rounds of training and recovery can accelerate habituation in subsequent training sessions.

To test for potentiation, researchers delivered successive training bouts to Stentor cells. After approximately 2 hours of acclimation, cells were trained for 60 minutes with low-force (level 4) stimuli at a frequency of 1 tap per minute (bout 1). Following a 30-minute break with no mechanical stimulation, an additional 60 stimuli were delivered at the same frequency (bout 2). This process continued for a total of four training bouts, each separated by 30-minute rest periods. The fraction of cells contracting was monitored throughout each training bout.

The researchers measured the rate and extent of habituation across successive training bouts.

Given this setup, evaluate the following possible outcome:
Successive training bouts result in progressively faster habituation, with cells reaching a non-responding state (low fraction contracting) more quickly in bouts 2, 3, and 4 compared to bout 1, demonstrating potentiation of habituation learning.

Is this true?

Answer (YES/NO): NO